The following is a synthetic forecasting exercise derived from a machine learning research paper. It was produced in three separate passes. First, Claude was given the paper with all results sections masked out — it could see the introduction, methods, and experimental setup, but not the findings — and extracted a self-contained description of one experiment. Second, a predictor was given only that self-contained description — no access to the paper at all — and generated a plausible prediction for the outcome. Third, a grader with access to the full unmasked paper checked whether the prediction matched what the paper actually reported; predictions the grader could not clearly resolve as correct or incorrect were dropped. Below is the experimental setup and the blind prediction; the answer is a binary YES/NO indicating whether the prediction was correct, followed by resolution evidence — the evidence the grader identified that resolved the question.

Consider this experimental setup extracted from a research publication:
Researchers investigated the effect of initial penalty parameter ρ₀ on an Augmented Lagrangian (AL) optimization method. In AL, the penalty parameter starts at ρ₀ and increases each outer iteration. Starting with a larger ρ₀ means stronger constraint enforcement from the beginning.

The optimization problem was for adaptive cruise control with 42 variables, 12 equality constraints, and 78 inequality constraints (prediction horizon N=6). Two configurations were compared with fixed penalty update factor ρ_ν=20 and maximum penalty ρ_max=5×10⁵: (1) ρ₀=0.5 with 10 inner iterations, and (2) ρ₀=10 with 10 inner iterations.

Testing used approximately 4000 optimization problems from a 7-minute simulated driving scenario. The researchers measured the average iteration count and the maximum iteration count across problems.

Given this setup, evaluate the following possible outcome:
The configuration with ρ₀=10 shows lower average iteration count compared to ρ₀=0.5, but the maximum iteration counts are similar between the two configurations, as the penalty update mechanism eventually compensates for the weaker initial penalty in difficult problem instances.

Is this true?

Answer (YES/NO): NO